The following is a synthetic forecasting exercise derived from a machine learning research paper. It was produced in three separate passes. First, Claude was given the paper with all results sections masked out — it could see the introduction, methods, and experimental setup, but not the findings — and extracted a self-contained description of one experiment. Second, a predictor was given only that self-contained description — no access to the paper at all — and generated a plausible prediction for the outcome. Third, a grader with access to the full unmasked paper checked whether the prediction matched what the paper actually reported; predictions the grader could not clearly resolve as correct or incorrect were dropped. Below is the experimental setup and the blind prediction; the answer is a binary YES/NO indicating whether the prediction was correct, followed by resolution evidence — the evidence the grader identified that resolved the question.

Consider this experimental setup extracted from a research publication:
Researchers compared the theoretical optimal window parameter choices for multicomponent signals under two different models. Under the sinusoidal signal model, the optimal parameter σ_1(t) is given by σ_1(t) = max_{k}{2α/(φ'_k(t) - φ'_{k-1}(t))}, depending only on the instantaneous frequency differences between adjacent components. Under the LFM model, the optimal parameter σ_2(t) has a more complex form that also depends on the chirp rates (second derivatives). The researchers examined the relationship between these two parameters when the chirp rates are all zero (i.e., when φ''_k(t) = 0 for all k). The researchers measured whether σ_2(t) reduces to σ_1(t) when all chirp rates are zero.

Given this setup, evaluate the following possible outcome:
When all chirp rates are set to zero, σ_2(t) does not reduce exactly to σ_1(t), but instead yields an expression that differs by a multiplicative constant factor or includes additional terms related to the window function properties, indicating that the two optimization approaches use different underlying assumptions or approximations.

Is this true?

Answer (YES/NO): NO